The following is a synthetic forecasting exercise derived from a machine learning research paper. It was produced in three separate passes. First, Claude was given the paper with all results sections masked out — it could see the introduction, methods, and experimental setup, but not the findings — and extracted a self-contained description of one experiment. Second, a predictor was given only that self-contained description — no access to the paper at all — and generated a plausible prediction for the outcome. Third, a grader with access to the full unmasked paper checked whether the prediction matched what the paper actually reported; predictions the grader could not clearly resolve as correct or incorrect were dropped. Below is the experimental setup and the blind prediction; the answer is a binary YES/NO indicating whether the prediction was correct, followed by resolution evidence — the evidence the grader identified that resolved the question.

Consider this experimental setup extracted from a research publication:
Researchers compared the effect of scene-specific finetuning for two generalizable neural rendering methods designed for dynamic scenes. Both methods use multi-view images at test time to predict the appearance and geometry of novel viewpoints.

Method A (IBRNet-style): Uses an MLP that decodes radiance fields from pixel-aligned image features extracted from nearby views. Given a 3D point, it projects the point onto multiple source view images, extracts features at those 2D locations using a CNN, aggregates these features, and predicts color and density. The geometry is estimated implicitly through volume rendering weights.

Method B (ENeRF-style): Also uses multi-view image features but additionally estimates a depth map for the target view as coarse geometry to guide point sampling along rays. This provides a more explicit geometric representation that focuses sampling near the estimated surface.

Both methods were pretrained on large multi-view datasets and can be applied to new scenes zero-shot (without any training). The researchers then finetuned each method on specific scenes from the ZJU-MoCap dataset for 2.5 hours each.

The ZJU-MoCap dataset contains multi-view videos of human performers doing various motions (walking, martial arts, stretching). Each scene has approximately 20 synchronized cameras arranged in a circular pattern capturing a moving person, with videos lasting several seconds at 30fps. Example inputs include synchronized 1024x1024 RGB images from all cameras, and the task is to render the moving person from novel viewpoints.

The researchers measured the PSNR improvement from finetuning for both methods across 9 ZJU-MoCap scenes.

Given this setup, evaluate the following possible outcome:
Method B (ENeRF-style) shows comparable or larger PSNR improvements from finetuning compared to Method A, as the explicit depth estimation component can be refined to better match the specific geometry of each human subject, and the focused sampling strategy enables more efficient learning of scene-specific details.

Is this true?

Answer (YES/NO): NO